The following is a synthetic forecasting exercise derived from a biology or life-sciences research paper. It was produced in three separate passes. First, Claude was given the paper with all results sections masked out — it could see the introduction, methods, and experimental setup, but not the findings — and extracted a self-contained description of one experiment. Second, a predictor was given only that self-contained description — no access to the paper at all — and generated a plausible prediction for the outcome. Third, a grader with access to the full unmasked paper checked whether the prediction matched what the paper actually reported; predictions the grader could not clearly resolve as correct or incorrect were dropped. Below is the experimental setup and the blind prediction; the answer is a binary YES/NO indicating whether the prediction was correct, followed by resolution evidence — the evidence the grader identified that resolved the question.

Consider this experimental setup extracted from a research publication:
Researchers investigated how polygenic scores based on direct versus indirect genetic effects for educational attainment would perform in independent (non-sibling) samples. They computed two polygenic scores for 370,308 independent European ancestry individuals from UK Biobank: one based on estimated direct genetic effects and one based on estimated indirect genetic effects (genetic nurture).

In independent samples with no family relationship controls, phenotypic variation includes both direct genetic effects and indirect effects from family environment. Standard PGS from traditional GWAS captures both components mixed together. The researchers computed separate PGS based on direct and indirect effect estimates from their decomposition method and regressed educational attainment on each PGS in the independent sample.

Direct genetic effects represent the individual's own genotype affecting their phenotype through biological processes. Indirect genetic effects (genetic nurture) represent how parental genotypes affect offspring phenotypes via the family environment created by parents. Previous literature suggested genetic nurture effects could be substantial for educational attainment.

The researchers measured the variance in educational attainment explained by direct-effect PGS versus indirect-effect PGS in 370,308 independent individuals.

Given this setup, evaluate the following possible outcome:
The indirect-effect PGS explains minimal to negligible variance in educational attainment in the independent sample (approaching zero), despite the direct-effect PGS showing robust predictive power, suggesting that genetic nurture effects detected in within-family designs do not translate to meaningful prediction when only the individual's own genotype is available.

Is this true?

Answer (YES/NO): NO